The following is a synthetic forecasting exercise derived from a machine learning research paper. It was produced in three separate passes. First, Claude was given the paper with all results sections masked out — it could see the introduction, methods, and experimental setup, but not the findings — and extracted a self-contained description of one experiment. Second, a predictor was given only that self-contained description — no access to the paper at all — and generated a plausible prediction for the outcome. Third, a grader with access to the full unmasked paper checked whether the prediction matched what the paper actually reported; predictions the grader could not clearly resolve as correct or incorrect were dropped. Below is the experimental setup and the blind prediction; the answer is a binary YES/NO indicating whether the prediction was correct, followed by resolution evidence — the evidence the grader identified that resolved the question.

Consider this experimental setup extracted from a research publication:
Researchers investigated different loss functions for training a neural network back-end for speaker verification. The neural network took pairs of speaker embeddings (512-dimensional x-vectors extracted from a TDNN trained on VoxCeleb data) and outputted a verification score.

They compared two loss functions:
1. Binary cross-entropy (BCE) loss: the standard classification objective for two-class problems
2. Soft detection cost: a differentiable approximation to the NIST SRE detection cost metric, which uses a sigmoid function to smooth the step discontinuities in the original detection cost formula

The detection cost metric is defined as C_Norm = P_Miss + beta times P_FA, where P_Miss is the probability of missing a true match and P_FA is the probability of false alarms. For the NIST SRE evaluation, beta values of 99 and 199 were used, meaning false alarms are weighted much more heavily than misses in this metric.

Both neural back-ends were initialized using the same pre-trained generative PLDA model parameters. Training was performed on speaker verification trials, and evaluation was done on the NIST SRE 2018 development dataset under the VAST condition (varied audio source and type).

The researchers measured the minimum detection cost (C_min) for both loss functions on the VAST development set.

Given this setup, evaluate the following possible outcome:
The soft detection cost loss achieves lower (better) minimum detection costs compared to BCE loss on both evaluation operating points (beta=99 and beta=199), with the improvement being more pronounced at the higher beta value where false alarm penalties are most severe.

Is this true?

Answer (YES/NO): NO